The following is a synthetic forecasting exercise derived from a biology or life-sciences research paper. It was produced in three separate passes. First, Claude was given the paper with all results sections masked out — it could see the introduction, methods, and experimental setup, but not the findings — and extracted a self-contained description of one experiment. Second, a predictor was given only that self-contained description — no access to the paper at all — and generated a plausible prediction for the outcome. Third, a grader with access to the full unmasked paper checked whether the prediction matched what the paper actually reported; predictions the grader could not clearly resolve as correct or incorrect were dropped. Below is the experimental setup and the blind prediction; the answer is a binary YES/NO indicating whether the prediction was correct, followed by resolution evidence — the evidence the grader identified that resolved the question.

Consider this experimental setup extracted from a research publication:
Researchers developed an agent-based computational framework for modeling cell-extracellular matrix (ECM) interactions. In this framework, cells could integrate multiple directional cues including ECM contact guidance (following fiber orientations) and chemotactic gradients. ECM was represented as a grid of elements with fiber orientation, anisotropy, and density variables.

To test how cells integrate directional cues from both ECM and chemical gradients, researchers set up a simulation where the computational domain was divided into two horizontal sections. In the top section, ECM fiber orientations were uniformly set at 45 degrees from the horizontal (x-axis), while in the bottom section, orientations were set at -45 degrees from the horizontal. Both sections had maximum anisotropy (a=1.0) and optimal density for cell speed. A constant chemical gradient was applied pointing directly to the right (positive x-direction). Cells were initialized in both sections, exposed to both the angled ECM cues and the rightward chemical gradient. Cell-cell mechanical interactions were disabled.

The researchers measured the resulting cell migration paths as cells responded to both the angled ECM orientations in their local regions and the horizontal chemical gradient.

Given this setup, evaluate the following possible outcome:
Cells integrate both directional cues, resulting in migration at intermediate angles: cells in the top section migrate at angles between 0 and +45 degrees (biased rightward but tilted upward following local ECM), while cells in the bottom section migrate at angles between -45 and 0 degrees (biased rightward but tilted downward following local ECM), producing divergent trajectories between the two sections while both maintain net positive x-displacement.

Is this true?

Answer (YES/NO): YES